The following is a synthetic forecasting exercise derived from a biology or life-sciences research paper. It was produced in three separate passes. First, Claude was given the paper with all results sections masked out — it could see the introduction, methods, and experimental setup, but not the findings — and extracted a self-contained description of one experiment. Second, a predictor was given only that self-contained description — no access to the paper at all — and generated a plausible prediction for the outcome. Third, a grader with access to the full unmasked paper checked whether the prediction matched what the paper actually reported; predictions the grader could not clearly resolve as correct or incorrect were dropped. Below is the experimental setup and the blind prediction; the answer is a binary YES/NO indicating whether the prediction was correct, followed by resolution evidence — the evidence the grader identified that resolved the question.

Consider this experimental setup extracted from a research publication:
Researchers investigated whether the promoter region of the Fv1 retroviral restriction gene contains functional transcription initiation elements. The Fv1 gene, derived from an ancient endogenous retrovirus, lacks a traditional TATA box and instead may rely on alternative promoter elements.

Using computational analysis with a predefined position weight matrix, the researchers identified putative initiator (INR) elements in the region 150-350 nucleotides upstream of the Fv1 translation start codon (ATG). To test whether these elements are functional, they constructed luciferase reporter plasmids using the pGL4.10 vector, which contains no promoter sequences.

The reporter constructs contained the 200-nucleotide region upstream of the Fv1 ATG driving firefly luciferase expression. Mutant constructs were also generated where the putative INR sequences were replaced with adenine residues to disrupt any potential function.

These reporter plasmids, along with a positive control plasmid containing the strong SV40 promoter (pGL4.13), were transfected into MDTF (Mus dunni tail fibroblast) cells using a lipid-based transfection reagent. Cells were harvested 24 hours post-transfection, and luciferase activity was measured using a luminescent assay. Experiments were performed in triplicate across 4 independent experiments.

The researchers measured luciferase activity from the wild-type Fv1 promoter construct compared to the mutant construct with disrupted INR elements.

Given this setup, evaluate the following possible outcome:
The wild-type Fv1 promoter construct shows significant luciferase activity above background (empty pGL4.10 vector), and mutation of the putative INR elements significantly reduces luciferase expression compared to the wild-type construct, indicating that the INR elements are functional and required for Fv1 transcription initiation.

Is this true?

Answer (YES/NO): NO